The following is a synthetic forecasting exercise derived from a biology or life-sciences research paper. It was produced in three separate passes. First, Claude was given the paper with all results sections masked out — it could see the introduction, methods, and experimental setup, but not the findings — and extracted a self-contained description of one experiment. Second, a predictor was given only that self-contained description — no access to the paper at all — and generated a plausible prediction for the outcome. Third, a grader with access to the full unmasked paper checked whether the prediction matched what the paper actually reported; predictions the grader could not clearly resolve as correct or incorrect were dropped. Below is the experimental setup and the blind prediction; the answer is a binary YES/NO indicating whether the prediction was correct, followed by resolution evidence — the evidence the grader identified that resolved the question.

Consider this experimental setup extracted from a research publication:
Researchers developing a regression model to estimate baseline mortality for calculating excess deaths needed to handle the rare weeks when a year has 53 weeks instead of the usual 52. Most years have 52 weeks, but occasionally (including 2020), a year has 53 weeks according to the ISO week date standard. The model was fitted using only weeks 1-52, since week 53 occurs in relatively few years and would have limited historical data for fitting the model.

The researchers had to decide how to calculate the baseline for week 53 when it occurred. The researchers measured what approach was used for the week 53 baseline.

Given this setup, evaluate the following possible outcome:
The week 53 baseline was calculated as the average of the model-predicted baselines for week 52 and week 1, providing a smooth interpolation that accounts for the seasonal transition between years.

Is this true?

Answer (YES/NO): NO